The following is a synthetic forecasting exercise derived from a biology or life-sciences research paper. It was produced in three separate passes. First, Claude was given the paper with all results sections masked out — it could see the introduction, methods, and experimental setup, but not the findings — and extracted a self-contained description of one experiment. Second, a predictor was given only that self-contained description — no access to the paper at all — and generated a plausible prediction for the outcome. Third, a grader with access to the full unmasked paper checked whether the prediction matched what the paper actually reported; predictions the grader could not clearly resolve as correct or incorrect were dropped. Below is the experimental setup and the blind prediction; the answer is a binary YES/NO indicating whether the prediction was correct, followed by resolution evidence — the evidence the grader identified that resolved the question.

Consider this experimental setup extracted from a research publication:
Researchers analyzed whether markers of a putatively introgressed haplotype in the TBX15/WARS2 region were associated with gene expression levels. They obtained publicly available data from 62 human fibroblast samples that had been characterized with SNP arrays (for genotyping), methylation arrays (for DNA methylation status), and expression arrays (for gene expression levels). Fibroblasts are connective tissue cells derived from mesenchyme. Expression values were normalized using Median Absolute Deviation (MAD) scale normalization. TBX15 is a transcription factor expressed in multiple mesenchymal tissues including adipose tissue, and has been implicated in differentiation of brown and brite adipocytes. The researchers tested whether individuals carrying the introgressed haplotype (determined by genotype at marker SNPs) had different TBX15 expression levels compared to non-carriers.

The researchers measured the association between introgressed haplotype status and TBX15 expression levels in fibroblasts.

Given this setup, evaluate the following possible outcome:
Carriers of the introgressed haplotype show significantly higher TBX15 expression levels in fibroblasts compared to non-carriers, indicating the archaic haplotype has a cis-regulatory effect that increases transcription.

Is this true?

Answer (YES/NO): YES